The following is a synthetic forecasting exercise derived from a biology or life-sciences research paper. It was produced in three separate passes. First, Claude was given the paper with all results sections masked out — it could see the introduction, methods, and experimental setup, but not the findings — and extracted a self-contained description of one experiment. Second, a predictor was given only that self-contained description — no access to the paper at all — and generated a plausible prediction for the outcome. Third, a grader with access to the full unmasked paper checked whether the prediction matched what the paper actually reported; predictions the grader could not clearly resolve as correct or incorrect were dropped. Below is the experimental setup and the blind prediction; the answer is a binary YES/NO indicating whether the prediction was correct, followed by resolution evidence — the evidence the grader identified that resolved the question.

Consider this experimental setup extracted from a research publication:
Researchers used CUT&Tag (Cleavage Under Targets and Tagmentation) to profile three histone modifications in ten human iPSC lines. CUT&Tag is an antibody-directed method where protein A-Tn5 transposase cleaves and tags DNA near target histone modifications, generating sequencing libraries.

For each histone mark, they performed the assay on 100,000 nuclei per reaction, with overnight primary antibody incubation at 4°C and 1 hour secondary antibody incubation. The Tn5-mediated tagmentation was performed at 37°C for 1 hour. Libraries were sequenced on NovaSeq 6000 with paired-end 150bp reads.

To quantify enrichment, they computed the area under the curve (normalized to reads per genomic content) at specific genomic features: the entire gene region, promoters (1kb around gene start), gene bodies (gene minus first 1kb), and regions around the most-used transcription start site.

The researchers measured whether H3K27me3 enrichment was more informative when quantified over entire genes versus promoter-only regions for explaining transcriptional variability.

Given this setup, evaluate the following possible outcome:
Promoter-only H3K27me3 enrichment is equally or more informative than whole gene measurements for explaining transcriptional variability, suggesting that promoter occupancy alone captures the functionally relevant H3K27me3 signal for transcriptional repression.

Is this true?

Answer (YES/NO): NO